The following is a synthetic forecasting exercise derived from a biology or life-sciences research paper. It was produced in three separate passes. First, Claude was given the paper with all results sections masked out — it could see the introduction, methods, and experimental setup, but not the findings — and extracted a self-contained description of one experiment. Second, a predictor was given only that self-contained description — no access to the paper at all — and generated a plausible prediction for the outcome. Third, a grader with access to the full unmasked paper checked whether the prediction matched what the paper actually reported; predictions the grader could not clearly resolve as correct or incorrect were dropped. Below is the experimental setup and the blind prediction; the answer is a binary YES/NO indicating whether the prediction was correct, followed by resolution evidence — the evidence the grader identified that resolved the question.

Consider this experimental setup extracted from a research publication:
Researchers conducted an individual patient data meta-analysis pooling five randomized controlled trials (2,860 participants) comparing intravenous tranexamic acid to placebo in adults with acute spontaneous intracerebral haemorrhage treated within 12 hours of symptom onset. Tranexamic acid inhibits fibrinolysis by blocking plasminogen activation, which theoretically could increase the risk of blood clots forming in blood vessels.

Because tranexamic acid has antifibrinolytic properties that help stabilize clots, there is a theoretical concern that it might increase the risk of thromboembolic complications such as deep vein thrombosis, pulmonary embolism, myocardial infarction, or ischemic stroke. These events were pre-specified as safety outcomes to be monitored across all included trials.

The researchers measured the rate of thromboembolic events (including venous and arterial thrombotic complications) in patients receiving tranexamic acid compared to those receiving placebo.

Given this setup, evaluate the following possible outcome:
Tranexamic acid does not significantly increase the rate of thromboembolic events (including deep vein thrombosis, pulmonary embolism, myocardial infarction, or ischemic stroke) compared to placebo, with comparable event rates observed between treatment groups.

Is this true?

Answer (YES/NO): YES